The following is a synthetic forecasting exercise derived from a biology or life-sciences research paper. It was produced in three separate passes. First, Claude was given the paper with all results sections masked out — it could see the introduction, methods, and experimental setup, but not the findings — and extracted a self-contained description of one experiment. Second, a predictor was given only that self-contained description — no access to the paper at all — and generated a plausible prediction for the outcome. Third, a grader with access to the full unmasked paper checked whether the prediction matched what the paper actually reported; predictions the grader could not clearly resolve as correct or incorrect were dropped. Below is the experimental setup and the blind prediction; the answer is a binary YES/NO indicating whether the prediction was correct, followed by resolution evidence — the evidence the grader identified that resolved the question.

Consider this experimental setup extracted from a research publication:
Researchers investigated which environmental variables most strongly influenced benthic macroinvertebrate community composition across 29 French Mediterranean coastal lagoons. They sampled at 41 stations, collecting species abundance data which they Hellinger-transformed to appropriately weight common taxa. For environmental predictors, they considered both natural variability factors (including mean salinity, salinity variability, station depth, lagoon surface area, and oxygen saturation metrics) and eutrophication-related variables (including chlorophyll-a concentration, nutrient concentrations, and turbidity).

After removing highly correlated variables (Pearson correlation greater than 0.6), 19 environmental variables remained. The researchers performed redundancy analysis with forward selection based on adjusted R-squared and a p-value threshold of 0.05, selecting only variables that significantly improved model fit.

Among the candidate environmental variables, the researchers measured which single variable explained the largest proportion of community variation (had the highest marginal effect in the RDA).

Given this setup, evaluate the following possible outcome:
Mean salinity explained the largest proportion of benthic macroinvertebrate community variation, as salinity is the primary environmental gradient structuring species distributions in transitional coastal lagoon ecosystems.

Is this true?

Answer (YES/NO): NO